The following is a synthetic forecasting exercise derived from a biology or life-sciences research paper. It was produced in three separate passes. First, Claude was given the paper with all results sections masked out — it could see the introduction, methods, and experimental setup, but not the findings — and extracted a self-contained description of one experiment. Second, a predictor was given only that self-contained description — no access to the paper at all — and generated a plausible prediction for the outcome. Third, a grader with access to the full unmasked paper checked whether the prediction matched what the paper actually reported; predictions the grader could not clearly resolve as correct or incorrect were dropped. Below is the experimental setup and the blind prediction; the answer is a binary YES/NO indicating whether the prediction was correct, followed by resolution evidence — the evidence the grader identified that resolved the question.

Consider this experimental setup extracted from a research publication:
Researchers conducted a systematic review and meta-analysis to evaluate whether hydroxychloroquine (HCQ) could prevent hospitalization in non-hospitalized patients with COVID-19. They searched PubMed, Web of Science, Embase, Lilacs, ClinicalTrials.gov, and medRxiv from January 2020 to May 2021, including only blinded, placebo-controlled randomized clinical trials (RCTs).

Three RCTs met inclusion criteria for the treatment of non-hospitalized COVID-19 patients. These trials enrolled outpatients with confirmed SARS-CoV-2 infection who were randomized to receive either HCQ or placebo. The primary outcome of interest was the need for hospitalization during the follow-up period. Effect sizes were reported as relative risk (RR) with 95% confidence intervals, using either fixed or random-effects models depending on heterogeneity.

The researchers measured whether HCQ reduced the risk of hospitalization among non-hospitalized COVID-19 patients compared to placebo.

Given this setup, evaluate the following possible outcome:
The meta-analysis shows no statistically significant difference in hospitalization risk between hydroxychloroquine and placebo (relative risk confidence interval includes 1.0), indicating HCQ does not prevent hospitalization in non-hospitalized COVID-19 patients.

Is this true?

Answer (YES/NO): YES